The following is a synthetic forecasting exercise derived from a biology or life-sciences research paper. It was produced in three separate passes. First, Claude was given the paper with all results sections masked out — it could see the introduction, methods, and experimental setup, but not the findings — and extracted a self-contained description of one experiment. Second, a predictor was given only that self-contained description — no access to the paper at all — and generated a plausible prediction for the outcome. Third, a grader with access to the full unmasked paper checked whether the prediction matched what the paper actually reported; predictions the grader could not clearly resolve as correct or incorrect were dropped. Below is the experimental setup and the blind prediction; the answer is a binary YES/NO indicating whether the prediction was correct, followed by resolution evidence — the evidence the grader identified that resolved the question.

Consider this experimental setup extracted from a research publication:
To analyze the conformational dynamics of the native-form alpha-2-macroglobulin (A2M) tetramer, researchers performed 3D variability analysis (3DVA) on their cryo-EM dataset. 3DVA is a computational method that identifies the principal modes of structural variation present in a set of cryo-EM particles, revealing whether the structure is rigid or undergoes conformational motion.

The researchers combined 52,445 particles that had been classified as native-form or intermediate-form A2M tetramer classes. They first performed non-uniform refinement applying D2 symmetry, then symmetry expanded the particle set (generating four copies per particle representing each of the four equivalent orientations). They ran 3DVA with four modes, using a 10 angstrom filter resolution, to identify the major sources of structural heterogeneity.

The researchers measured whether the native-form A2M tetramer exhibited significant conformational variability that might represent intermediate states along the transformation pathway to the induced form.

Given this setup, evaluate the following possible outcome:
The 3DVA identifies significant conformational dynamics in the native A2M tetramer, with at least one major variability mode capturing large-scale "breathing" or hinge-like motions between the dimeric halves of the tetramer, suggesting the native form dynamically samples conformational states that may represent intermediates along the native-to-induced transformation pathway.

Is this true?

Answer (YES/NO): NO